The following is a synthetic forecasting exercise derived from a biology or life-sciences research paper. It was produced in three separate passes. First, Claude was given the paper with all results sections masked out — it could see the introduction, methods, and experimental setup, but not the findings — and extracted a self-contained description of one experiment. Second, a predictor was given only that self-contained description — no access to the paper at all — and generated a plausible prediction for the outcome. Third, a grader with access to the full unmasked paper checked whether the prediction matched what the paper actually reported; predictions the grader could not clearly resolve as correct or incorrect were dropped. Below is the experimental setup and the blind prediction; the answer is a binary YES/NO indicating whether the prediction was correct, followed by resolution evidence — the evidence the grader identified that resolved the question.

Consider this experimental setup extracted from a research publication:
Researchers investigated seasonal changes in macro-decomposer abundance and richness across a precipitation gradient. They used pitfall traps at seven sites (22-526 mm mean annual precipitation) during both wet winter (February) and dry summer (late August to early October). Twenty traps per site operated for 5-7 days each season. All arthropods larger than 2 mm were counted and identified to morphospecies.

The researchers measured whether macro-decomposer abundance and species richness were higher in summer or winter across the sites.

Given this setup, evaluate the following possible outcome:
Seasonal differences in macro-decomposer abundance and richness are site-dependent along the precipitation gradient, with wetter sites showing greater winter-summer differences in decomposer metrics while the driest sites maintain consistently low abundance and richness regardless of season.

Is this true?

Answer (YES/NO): NO